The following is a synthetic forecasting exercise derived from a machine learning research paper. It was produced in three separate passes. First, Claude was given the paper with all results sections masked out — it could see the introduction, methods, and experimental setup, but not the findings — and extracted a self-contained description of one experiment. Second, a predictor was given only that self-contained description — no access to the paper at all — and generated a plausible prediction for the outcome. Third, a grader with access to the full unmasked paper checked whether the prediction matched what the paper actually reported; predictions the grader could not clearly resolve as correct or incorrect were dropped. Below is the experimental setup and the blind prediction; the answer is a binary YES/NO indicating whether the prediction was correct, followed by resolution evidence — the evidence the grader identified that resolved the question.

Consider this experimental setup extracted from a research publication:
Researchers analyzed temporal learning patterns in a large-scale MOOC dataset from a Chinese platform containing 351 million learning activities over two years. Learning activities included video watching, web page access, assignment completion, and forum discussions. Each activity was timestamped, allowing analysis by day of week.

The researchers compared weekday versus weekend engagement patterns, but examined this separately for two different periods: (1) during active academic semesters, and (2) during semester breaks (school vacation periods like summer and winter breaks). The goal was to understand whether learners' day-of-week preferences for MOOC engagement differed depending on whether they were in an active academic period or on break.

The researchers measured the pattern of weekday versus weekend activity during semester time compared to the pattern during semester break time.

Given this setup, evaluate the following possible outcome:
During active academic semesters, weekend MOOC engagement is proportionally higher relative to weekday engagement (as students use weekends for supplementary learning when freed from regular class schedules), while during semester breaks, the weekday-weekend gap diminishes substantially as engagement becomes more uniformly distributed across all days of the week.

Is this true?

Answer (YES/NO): NO